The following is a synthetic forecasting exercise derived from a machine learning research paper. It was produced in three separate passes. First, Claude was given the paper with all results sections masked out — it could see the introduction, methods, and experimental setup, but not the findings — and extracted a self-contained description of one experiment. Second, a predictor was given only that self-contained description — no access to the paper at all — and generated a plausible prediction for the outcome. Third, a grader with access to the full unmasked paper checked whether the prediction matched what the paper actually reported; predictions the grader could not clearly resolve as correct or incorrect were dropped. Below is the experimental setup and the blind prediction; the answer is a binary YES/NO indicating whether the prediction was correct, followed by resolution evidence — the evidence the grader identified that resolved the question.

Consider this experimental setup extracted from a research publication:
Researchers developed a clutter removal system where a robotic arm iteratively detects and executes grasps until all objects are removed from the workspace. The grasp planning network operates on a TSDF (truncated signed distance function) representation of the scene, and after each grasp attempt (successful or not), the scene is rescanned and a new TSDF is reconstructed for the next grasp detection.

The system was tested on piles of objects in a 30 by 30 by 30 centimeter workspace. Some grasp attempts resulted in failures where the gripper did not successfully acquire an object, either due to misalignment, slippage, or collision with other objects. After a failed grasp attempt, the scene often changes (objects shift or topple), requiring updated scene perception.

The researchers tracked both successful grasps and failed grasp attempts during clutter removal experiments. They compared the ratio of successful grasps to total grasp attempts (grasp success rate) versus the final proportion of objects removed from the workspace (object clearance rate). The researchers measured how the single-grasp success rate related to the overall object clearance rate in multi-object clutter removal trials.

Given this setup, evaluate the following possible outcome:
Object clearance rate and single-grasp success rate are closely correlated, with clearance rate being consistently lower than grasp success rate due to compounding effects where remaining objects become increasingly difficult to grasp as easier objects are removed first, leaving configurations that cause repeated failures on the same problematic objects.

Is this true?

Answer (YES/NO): NO